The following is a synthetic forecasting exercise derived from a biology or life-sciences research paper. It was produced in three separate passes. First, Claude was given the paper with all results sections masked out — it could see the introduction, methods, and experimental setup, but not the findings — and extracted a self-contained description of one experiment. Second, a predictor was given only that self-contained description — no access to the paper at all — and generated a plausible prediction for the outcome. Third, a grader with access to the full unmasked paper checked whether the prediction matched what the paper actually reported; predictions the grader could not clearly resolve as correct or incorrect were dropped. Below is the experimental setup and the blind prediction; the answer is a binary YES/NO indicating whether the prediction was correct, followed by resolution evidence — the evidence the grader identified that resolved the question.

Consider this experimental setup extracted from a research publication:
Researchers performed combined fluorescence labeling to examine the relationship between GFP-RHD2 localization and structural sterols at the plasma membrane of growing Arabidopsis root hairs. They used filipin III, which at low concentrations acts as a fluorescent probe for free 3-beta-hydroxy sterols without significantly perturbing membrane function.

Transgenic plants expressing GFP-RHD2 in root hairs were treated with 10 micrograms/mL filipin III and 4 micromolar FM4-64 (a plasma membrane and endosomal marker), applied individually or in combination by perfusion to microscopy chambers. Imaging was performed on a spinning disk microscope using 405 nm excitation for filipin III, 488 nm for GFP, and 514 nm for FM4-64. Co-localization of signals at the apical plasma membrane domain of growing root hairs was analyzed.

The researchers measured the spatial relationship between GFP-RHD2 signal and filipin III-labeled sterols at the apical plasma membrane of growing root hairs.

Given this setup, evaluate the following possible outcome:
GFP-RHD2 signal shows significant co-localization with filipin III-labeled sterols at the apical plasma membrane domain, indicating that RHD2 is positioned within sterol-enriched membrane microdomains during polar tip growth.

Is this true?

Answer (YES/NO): NO